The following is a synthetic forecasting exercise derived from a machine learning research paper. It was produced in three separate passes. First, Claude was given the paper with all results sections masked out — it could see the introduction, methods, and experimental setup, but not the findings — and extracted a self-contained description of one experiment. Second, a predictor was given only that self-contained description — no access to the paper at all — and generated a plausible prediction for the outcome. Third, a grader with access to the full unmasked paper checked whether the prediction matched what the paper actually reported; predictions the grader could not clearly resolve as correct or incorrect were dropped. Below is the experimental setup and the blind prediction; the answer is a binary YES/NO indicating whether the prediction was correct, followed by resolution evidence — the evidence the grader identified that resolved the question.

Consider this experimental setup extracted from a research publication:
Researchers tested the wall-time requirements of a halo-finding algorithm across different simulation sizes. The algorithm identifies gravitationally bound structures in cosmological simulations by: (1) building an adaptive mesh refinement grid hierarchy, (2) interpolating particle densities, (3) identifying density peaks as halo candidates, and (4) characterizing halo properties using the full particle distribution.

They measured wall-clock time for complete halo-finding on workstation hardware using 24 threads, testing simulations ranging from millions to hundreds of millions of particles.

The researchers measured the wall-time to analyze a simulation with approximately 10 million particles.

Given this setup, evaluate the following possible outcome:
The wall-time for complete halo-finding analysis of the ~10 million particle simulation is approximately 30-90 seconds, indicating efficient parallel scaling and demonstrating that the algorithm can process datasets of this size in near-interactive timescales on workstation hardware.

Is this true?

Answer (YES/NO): NO